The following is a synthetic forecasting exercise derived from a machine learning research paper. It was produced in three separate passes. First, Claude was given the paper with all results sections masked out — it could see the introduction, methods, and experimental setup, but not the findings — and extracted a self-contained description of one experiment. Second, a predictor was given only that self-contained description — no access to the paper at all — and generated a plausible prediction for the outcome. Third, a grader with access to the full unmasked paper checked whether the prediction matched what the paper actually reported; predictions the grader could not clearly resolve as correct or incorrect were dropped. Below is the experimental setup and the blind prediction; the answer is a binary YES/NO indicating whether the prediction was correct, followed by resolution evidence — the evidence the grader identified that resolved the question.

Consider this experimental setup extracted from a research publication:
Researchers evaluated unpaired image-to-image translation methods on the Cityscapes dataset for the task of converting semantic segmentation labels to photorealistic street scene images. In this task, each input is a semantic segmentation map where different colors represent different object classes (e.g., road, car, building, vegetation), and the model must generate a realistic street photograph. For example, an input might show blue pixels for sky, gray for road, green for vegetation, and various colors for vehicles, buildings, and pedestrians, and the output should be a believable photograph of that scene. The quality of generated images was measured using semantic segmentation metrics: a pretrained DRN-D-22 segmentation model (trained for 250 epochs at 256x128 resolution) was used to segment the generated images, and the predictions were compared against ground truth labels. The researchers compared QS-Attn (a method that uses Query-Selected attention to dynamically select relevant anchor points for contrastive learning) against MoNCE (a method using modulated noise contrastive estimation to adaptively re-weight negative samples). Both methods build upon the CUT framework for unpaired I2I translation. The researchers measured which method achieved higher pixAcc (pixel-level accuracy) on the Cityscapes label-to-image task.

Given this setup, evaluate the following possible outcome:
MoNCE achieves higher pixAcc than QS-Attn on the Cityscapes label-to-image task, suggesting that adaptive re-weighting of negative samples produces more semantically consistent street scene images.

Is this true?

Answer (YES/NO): NO